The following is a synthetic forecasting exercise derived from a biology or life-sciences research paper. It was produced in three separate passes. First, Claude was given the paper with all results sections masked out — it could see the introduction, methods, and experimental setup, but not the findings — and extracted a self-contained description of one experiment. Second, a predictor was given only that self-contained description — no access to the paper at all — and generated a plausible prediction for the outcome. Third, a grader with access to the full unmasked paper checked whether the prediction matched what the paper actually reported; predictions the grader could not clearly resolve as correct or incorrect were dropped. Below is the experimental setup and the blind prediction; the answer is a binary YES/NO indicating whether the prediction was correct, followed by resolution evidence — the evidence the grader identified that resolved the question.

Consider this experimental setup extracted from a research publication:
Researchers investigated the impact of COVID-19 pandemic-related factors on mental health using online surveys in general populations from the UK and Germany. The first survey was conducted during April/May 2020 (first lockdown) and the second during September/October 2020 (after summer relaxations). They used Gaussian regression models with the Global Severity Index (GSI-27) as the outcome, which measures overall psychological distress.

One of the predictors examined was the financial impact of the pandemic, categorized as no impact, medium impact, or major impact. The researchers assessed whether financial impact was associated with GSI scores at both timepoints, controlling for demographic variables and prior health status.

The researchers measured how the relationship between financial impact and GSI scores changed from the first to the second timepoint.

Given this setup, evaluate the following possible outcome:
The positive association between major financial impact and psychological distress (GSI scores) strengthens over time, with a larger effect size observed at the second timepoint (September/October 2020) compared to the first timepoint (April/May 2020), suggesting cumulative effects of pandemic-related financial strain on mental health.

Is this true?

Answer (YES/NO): YES